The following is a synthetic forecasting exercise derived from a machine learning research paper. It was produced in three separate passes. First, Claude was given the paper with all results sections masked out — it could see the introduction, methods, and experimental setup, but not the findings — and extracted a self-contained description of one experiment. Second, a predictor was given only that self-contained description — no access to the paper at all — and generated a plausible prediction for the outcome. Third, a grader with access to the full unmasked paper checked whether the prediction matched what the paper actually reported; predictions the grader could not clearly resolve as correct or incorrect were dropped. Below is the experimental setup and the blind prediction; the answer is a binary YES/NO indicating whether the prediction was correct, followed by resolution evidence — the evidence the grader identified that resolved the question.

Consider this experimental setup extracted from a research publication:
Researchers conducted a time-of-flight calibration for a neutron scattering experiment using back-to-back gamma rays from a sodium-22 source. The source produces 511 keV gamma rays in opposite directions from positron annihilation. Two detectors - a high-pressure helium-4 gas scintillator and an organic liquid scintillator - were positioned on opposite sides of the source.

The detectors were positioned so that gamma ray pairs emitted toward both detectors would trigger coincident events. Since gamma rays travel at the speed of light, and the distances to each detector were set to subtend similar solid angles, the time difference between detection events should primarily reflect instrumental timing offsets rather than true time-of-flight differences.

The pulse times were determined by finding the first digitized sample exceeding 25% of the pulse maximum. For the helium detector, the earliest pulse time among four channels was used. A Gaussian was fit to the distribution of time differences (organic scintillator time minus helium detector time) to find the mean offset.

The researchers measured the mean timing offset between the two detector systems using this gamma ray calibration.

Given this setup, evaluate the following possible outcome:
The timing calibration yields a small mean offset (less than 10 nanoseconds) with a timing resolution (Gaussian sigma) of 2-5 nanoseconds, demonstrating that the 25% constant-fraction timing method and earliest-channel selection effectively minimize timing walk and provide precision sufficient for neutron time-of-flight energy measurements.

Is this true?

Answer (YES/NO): NO